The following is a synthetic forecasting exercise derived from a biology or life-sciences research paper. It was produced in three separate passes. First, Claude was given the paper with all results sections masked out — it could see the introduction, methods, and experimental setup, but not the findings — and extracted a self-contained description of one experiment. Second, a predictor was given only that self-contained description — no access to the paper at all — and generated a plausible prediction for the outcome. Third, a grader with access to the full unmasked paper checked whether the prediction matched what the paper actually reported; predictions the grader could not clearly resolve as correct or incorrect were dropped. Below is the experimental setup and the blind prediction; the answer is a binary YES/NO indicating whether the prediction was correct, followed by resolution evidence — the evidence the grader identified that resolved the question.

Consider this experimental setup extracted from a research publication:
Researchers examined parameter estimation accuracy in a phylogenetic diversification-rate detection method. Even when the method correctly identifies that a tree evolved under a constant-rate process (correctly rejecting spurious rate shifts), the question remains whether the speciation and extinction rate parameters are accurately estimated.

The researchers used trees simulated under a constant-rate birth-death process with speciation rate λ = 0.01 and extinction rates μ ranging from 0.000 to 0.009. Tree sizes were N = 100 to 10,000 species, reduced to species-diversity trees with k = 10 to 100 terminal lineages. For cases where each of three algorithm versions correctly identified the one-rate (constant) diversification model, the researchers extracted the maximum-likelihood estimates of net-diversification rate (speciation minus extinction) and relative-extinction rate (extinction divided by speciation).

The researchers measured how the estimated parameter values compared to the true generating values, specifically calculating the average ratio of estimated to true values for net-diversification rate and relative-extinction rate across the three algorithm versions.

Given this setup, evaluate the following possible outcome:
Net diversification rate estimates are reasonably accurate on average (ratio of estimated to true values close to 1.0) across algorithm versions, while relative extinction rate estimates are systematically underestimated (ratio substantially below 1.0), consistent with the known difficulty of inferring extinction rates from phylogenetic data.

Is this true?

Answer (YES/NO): NO